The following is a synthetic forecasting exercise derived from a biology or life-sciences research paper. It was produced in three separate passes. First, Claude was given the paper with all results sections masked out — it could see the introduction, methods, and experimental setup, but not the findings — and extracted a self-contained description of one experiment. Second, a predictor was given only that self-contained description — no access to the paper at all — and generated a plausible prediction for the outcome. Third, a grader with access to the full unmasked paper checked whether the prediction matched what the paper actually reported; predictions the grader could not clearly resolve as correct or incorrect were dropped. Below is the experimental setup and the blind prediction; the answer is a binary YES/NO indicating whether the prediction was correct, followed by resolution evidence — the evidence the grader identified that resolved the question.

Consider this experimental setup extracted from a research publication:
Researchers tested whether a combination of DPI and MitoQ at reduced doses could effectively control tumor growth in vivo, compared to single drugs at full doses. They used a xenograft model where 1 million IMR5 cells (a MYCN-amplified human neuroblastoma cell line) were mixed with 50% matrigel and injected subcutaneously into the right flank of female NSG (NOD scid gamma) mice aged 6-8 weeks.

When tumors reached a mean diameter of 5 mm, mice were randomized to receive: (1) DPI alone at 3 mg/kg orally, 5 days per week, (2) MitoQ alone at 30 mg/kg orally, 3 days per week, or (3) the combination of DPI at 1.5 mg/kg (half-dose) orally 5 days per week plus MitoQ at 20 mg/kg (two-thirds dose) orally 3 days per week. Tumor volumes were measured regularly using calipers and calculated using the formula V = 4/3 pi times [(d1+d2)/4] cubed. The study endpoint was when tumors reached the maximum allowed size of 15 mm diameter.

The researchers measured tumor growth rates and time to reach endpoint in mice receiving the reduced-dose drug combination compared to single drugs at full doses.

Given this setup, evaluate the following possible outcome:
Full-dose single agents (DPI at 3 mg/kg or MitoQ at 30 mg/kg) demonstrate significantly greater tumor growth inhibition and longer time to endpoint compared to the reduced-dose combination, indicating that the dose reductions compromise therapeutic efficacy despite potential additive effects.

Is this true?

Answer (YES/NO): NO